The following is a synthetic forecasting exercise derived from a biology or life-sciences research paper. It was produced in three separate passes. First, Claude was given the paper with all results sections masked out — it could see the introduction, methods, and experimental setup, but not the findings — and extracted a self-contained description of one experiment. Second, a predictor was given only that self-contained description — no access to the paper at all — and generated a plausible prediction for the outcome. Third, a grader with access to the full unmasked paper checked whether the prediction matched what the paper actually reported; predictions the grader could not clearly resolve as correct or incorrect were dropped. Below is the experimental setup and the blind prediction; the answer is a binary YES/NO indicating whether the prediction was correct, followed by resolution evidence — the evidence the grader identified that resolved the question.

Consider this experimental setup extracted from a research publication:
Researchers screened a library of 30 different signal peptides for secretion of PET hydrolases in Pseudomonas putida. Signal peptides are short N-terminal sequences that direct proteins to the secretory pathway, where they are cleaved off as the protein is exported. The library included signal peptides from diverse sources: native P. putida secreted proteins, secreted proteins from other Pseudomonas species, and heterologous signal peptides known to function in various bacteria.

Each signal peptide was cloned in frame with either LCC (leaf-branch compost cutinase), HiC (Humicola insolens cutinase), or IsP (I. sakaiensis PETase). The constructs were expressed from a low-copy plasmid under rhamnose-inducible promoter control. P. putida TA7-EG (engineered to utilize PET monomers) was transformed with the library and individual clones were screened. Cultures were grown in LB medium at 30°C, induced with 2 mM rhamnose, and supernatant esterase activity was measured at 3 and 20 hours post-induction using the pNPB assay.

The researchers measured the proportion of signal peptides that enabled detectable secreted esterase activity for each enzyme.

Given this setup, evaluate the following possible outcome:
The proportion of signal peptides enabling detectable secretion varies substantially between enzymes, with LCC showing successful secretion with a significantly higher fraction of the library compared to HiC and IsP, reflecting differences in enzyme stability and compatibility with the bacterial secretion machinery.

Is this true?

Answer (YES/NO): NO